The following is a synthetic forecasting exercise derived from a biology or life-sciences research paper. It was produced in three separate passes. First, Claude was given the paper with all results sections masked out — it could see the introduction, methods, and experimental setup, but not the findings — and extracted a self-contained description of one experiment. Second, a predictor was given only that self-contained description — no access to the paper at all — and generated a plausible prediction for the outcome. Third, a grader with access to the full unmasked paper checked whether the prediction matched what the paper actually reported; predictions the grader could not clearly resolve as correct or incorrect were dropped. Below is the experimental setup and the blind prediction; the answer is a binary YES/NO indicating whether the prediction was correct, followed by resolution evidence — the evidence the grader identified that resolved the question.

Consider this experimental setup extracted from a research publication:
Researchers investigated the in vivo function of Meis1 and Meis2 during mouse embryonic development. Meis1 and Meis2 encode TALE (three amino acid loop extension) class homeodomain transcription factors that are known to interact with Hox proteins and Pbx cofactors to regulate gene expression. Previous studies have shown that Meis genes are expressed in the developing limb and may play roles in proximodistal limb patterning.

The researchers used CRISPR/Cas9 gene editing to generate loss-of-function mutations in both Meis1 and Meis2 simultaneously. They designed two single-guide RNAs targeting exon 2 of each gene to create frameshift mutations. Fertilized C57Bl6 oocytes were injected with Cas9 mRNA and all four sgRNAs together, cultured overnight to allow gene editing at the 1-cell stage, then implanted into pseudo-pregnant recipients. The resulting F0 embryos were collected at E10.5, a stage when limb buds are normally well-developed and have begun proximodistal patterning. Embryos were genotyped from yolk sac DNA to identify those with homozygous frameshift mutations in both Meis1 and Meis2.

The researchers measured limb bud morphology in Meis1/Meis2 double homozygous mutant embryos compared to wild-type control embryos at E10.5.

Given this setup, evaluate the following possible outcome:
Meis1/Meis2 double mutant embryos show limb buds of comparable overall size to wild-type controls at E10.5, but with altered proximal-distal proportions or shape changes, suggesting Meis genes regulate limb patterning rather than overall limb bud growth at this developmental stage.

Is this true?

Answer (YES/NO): NO